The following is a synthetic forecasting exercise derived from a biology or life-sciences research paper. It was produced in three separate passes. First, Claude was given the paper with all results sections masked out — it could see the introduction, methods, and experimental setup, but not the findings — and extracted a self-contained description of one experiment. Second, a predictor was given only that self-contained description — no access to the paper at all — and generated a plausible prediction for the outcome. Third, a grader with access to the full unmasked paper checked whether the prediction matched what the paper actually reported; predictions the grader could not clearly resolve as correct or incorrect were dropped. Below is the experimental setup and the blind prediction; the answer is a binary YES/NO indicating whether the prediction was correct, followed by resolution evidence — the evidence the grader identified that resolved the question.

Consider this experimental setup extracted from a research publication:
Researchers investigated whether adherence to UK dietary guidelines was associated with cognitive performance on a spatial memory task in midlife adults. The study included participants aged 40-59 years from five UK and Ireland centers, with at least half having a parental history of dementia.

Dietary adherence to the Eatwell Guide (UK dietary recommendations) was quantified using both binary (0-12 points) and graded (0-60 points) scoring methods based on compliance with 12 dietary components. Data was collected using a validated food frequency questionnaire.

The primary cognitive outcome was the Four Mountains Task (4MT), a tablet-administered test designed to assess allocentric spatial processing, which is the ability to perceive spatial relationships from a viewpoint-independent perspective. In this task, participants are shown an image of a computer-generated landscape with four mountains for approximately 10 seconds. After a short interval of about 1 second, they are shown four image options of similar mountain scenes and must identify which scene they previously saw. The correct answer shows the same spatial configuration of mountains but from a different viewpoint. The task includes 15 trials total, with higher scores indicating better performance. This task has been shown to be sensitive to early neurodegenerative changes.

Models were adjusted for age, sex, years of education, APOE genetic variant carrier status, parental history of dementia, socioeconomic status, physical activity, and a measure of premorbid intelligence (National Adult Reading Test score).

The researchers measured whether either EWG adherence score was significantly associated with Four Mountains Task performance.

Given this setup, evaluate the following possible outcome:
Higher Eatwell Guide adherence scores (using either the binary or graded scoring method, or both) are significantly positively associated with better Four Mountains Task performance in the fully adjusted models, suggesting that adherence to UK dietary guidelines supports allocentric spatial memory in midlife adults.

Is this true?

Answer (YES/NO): NO